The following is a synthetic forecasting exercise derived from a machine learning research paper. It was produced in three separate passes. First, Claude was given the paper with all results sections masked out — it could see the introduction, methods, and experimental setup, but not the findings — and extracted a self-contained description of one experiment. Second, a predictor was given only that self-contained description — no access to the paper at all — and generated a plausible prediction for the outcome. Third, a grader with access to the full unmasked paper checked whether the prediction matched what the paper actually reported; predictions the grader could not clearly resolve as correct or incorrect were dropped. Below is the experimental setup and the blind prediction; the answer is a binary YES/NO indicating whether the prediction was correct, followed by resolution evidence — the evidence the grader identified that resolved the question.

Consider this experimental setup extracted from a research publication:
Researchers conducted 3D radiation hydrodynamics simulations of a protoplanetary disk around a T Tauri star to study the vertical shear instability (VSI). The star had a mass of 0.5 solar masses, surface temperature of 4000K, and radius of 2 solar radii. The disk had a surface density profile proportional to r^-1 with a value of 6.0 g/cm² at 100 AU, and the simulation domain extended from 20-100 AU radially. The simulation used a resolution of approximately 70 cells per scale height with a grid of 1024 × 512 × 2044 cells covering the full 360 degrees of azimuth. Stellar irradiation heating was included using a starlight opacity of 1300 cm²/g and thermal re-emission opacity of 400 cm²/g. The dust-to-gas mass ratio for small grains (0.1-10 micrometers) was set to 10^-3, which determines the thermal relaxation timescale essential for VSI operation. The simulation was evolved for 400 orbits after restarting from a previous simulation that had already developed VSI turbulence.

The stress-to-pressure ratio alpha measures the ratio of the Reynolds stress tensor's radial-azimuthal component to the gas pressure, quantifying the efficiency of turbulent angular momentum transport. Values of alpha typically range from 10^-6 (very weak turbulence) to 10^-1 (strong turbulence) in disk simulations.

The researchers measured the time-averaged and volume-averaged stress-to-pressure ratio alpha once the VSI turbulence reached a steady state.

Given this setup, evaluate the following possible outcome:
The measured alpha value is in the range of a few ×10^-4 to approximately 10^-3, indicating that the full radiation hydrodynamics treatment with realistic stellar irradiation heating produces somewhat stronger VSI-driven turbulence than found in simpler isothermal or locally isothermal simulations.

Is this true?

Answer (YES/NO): NO